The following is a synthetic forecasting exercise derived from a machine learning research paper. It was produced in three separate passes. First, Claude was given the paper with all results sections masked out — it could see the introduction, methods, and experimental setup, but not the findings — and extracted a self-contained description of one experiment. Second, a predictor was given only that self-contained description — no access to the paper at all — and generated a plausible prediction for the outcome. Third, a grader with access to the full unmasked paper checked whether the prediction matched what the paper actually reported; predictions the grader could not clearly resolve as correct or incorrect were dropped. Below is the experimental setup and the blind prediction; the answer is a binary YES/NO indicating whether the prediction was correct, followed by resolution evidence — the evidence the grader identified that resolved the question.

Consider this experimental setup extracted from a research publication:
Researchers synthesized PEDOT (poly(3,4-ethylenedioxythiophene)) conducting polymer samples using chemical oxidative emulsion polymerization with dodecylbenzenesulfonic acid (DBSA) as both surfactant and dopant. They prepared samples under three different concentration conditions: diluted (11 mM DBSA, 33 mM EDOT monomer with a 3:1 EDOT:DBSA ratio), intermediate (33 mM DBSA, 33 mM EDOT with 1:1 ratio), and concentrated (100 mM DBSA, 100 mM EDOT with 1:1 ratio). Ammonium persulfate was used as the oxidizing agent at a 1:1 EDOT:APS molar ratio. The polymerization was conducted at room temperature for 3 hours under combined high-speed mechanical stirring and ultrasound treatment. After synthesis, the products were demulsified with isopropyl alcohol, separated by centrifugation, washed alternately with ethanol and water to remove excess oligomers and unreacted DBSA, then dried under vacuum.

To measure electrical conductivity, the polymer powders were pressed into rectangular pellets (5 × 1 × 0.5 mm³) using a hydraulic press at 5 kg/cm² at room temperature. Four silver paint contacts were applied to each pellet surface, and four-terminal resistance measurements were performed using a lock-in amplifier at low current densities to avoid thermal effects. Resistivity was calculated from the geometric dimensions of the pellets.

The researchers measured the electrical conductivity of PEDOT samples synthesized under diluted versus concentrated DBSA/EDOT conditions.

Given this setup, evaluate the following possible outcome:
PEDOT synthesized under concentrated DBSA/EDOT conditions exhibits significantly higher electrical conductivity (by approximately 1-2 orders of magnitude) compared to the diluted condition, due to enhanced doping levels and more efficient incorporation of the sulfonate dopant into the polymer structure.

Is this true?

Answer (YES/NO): NO